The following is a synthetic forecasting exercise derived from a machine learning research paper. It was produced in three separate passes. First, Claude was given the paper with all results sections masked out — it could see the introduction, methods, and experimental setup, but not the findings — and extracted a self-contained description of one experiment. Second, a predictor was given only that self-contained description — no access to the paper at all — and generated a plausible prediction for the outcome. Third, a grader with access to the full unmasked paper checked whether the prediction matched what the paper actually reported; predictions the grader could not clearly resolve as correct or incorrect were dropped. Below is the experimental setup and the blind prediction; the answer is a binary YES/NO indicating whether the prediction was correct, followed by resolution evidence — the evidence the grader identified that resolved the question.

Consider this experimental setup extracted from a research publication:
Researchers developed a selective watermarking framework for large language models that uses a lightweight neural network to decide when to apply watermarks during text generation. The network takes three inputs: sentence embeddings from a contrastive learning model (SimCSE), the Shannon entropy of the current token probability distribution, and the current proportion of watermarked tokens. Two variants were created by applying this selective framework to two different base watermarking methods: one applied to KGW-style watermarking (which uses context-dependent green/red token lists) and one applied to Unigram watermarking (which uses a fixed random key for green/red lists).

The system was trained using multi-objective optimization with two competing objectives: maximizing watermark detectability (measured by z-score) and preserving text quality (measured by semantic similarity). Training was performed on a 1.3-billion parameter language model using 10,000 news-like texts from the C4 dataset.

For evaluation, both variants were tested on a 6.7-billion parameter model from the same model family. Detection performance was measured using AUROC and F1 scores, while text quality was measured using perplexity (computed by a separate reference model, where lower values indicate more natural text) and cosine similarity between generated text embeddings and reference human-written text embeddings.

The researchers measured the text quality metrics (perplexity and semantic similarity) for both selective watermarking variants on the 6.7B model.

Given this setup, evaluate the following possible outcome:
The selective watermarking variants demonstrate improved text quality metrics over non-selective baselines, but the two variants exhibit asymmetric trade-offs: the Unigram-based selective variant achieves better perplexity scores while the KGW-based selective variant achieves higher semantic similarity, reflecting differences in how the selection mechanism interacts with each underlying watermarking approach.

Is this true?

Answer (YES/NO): NO